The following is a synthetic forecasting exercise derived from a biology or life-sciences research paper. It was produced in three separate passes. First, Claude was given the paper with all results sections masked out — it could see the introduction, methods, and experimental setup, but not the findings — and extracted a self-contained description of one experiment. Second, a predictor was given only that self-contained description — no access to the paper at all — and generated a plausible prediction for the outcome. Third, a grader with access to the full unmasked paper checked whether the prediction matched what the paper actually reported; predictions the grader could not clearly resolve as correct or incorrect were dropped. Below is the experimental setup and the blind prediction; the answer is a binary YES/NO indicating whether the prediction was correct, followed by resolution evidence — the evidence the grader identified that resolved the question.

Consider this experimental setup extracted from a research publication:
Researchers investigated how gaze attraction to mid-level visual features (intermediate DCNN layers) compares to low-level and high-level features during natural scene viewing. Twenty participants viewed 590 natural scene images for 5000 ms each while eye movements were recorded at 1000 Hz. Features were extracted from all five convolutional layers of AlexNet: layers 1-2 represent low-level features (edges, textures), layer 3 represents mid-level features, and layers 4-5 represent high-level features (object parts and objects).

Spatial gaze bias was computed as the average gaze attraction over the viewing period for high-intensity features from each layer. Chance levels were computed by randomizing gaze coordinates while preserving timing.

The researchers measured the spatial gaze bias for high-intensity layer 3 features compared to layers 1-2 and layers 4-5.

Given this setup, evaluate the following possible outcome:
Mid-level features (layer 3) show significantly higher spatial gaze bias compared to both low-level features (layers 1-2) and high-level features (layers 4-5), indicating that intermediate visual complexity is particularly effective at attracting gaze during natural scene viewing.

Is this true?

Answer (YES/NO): NO